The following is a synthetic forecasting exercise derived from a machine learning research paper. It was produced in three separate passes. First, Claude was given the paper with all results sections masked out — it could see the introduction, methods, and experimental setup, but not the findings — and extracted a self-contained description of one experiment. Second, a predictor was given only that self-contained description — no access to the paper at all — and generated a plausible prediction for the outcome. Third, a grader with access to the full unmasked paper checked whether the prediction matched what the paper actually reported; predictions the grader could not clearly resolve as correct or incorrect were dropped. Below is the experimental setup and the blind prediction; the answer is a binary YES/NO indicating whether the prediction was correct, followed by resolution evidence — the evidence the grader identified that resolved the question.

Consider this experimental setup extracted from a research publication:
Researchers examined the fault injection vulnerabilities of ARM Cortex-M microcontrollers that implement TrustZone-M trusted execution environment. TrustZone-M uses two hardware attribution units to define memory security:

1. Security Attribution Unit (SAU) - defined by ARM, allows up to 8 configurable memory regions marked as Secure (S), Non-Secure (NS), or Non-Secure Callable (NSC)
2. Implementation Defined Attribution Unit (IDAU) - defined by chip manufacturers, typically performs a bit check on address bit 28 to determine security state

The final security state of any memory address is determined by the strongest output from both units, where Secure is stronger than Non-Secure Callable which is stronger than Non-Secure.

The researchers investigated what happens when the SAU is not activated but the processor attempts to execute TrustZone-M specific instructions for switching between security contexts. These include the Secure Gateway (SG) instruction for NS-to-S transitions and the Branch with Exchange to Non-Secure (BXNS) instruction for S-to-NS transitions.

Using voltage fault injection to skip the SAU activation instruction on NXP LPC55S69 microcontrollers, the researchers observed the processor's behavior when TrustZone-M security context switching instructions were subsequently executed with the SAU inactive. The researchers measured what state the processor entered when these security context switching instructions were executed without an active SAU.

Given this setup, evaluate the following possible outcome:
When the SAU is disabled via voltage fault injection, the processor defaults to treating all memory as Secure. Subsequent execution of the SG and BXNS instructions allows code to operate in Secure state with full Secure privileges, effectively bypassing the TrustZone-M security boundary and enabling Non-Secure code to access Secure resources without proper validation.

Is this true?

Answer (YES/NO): NO